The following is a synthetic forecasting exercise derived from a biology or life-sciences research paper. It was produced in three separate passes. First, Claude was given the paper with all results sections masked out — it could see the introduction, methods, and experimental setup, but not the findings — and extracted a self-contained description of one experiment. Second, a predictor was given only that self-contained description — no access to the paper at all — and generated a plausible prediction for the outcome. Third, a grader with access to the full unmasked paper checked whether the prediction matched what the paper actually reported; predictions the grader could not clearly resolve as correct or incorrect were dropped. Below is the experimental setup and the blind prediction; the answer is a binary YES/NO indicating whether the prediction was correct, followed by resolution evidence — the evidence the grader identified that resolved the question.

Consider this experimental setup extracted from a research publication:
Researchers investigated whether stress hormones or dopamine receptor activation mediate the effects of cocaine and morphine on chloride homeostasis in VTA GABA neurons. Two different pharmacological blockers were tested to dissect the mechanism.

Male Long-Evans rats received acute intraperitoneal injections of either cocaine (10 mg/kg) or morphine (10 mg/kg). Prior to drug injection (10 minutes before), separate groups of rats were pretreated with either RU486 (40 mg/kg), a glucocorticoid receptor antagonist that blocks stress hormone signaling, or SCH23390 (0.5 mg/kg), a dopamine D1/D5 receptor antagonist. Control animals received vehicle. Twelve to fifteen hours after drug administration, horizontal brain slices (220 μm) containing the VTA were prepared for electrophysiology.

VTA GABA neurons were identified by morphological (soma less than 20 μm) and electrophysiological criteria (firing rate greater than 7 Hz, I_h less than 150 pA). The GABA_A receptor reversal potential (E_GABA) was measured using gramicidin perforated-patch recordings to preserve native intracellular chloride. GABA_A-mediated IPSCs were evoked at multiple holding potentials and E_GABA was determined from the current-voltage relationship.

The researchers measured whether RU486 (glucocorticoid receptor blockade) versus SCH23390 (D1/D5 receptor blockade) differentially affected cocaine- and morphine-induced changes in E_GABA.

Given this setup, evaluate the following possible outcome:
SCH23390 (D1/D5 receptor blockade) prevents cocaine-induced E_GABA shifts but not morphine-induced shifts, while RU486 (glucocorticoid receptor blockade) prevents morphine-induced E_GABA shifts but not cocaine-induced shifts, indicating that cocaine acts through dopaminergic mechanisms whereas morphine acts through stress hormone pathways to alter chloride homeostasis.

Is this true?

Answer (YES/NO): NO